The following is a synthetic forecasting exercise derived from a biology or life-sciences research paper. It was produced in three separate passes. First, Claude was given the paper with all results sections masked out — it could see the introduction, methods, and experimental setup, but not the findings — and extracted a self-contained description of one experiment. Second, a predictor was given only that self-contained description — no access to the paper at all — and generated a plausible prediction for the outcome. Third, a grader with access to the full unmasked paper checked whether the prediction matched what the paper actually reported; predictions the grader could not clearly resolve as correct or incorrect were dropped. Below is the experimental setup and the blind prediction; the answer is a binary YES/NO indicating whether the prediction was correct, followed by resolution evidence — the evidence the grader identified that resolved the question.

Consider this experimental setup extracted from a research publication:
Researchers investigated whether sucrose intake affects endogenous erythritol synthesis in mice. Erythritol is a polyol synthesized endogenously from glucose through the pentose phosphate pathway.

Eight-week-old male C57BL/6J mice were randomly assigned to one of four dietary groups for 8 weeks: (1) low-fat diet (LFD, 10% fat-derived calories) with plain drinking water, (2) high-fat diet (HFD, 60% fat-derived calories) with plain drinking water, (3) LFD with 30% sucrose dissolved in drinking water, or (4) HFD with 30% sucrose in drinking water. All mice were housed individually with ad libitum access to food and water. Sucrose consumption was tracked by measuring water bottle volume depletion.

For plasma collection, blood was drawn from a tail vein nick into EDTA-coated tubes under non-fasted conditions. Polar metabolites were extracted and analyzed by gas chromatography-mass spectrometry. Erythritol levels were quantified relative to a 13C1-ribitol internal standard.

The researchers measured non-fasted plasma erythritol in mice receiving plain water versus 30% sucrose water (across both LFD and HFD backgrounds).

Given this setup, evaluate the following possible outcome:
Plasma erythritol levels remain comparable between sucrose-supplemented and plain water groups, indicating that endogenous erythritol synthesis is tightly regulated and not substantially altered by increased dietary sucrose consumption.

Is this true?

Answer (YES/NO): NO